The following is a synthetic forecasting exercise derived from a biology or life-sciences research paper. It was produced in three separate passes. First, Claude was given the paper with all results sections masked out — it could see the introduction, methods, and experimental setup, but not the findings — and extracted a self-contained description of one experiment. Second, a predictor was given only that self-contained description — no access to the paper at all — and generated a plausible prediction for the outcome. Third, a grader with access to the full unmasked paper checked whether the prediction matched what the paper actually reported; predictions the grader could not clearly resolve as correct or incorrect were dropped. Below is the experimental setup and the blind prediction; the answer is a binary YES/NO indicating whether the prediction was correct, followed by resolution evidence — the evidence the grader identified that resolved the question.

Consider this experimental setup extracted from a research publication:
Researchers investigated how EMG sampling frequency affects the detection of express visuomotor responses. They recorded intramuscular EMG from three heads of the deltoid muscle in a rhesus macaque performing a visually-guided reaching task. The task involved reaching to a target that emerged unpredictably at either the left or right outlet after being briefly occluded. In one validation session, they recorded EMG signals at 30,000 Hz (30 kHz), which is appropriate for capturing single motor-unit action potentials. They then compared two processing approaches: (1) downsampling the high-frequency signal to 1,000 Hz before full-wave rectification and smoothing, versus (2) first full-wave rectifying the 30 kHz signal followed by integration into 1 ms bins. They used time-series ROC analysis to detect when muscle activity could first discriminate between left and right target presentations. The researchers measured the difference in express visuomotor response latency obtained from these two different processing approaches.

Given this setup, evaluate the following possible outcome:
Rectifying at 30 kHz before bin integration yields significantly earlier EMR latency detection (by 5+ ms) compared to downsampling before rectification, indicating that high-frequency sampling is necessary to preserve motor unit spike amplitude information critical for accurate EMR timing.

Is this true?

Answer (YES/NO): NO